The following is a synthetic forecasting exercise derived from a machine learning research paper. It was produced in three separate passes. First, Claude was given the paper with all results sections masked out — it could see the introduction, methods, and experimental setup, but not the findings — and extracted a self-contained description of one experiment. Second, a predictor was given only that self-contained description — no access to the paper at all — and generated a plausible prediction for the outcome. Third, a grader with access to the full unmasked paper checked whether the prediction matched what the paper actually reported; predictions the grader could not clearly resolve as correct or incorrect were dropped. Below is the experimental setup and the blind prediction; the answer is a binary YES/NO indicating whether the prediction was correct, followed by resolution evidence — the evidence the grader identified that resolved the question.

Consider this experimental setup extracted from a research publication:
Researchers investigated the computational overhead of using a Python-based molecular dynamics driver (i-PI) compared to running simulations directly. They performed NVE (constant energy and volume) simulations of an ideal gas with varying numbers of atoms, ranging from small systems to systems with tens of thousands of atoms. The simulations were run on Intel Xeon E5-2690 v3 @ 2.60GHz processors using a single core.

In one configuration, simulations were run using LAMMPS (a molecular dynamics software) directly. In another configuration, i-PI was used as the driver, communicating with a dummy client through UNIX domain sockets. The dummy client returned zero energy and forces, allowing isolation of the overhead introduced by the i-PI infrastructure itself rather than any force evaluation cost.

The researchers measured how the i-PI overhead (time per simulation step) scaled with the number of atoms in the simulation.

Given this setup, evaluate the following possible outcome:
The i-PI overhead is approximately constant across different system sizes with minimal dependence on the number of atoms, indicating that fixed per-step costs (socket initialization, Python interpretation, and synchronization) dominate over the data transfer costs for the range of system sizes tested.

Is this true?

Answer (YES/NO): NO